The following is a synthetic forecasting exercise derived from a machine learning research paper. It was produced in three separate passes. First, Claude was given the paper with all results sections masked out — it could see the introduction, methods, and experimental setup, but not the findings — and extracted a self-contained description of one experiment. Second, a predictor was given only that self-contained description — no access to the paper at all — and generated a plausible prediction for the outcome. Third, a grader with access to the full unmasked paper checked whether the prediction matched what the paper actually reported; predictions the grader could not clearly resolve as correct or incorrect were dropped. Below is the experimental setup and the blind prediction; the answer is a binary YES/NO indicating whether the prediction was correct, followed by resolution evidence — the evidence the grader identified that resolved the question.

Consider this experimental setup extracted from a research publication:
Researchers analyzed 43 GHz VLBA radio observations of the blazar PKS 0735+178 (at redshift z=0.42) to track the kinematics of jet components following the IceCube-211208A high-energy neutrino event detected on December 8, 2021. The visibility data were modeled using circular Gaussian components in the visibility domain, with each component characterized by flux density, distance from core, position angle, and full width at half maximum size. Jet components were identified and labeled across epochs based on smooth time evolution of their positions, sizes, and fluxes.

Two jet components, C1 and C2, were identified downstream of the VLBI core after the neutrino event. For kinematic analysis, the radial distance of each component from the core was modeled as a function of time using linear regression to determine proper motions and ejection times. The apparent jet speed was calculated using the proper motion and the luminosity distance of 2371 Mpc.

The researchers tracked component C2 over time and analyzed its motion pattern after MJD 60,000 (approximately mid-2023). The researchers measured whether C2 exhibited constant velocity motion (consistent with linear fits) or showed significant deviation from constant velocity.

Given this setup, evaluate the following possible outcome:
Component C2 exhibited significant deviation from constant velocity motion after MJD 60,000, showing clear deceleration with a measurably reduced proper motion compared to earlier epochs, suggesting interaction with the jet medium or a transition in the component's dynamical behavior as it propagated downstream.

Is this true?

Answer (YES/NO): YES